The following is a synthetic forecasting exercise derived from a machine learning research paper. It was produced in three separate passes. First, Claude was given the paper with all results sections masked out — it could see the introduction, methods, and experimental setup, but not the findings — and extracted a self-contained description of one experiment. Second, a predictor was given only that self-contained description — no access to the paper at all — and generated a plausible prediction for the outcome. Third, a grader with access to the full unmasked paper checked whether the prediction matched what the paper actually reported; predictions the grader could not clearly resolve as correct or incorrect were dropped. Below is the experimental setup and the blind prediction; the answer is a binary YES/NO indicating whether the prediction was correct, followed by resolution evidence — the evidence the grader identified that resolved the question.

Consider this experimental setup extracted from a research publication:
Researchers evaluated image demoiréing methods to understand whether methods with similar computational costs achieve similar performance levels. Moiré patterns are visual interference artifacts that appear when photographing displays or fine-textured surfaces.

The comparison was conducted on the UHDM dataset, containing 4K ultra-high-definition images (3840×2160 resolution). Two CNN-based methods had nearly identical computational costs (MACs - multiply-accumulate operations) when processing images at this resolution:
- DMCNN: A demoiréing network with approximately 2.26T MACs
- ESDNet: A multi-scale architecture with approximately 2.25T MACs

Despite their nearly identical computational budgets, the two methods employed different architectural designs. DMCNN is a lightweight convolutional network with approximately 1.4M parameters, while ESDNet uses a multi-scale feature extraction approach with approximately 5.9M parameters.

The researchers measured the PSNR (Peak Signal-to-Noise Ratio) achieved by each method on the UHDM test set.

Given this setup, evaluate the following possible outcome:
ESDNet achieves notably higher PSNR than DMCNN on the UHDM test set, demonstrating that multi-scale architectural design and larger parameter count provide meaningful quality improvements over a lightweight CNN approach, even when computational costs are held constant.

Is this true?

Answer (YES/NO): YES